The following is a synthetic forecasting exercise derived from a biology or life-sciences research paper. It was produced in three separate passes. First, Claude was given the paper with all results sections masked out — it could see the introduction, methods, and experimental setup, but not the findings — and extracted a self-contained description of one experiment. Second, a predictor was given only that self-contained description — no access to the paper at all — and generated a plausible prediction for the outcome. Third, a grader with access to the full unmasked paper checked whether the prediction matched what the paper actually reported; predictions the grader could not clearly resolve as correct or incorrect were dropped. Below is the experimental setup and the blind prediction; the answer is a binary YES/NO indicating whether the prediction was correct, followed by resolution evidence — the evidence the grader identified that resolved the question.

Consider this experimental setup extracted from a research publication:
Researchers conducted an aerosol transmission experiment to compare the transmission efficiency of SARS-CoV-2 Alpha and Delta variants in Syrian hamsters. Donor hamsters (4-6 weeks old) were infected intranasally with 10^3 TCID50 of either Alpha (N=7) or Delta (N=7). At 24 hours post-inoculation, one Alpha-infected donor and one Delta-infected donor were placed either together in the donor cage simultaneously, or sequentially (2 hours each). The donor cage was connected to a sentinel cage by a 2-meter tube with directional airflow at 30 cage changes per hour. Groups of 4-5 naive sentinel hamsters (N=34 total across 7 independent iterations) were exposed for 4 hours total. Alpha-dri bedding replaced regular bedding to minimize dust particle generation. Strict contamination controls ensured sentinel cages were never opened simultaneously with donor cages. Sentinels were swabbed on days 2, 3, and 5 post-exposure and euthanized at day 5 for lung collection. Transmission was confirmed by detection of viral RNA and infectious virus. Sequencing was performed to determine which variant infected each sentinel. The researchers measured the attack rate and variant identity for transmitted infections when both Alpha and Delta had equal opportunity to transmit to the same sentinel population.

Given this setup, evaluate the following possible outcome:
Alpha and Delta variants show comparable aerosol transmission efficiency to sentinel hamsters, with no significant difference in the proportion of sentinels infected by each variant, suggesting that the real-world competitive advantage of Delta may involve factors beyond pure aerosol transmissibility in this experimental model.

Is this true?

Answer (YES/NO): YES